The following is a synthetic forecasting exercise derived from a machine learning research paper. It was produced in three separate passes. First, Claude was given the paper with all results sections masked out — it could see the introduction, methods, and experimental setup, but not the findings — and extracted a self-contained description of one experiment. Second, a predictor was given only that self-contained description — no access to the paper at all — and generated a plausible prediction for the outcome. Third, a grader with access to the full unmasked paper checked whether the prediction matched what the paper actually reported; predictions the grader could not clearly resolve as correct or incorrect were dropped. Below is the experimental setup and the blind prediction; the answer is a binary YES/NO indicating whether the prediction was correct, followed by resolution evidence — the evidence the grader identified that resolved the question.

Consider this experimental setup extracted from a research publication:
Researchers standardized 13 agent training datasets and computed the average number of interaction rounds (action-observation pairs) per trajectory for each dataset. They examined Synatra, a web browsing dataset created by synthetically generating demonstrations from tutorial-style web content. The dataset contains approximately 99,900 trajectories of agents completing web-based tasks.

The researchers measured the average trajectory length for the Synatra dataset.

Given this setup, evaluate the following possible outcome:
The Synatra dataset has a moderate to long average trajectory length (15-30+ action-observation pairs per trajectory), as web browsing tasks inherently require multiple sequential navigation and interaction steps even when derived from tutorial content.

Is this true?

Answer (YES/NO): NO